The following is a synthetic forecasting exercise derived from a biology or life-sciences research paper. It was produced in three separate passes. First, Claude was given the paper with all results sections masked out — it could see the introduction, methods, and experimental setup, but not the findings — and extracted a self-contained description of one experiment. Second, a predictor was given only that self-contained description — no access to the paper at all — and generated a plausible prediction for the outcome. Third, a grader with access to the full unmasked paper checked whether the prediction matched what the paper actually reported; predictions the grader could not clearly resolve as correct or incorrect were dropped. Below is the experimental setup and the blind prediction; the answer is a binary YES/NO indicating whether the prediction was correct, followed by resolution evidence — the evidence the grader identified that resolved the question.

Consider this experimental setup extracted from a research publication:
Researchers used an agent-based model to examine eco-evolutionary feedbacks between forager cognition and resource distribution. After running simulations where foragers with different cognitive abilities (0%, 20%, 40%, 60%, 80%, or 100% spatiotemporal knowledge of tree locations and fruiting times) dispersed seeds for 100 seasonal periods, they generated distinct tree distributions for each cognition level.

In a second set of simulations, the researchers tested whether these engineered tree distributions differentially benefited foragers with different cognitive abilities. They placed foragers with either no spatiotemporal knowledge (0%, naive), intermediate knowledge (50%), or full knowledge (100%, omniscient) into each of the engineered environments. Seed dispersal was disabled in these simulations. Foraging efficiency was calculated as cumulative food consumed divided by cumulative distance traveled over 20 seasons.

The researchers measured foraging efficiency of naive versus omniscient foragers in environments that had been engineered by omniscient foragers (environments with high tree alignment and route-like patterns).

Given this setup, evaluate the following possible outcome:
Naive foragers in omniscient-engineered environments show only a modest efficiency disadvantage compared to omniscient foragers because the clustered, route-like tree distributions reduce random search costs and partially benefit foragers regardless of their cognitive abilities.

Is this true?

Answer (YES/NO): NO